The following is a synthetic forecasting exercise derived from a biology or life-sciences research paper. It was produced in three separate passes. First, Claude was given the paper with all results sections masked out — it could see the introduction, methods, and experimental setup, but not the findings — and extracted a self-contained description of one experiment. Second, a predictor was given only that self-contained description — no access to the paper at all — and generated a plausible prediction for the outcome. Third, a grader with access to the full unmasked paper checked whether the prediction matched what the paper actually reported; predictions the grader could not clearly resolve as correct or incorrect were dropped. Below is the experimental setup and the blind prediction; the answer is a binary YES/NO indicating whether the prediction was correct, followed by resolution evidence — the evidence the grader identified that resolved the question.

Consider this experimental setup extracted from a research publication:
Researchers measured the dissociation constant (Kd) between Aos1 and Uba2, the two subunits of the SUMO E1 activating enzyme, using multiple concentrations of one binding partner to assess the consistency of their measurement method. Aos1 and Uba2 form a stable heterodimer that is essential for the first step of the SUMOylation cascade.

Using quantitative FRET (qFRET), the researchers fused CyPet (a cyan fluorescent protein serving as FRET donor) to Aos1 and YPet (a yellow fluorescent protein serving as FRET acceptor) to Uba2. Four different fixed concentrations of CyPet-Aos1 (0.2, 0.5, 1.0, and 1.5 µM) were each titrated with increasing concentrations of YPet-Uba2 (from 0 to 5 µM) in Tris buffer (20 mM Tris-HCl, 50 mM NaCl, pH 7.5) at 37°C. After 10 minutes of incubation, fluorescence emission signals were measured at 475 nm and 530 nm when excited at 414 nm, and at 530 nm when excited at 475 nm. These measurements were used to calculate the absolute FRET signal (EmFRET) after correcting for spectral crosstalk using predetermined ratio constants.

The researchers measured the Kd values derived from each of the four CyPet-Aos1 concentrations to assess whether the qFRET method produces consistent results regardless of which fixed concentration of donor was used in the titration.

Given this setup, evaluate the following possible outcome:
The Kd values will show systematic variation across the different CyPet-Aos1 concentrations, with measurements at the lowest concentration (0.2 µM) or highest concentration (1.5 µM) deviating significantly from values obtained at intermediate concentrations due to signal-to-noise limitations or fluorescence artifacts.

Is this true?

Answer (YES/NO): NO